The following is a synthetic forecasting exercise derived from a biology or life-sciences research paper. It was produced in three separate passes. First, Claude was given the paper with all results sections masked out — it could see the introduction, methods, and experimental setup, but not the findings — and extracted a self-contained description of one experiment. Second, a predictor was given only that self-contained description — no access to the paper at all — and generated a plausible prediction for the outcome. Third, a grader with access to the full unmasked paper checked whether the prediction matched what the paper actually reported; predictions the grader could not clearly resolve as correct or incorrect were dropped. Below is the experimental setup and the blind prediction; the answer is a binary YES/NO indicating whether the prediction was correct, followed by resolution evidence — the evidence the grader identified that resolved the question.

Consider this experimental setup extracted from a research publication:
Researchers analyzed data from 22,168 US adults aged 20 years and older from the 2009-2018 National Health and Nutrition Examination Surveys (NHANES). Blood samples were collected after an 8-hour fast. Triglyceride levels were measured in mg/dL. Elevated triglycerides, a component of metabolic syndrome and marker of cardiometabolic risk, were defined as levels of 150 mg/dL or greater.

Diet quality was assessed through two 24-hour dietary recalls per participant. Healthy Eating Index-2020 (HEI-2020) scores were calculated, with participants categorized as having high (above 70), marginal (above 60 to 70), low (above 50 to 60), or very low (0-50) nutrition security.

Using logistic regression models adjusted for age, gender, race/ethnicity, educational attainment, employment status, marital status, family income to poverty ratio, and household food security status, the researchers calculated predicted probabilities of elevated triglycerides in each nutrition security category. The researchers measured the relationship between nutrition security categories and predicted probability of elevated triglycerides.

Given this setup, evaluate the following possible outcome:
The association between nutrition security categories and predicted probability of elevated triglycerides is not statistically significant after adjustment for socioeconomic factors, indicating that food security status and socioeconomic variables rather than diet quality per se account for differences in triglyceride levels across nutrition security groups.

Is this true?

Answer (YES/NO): NO